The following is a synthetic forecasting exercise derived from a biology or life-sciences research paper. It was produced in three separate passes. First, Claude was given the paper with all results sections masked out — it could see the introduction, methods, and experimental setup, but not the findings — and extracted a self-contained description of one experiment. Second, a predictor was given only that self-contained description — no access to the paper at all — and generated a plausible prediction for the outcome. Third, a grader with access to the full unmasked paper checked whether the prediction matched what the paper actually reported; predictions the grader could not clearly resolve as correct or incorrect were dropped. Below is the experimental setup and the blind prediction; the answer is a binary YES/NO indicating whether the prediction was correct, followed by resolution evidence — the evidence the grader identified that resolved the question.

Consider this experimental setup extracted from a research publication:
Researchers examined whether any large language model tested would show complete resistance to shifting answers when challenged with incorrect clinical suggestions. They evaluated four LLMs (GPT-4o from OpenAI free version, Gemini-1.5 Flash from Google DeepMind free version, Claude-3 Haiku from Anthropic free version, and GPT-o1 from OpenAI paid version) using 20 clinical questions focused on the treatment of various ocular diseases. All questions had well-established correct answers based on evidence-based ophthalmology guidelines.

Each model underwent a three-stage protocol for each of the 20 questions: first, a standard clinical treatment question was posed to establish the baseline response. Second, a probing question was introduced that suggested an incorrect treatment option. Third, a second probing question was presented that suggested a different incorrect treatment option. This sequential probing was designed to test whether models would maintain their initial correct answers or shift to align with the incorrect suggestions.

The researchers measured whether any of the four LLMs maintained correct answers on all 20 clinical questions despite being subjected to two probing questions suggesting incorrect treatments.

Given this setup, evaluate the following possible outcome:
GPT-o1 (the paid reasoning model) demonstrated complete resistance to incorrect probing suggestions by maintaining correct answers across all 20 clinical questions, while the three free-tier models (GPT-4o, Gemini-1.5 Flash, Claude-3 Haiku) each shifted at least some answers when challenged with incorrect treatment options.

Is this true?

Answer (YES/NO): NO